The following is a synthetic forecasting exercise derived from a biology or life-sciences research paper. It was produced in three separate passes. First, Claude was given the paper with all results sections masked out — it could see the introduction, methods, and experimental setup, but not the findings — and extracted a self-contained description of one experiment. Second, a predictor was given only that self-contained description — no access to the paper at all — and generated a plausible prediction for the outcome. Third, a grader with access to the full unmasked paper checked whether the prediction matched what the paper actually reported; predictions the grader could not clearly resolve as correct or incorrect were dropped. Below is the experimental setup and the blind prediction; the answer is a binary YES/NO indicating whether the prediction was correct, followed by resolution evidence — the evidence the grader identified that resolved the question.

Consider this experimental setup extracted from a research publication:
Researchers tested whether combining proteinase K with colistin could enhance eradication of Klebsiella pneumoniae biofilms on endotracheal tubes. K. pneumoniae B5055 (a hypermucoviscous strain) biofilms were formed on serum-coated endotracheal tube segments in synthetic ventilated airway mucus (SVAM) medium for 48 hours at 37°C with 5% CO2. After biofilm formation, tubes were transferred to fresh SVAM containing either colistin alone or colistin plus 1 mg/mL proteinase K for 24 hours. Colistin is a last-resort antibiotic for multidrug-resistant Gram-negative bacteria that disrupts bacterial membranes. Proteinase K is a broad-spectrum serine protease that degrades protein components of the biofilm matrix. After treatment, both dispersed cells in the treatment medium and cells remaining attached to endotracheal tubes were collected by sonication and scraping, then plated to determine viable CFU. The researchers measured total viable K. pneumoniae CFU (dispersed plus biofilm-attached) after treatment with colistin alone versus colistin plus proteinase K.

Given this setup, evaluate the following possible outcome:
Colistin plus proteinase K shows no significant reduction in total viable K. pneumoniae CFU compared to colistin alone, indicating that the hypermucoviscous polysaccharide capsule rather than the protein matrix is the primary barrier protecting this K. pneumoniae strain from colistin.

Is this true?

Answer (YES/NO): NO